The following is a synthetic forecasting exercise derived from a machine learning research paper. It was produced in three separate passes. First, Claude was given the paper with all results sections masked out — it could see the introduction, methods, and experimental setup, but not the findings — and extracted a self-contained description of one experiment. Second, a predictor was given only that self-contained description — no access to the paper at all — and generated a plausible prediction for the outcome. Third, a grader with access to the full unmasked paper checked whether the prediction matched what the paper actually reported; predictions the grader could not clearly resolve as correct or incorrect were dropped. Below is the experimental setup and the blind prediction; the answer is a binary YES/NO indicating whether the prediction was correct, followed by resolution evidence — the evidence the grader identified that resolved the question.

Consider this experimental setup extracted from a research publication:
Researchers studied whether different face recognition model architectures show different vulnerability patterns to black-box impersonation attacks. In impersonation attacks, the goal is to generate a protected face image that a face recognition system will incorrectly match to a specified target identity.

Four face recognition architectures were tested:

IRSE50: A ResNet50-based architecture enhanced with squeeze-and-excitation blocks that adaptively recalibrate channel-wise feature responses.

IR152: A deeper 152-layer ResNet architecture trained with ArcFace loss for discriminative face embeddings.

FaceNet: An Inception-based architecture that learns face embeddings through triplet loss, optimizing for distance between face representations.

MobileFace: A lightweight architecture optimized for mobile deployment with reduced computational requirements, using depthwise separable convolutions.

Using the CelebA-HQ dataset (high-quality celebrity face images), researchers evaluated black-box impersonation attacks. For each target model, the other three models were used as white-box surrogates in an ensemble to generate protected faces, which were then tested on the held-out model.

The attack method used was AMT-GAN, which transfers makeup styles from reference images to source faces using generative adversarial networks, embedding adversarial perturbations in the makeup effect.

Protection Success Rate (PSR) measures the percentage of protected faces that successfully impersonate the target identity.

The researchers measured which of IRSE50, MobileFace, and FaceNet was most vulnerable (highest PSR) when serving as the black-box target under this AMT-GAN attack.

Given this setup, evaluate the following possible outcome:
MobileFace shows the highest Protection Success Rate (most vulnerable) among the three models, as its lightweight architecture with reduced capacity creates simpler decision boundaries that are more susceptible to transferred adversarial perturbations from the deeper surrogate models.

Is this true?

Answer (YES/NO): NO